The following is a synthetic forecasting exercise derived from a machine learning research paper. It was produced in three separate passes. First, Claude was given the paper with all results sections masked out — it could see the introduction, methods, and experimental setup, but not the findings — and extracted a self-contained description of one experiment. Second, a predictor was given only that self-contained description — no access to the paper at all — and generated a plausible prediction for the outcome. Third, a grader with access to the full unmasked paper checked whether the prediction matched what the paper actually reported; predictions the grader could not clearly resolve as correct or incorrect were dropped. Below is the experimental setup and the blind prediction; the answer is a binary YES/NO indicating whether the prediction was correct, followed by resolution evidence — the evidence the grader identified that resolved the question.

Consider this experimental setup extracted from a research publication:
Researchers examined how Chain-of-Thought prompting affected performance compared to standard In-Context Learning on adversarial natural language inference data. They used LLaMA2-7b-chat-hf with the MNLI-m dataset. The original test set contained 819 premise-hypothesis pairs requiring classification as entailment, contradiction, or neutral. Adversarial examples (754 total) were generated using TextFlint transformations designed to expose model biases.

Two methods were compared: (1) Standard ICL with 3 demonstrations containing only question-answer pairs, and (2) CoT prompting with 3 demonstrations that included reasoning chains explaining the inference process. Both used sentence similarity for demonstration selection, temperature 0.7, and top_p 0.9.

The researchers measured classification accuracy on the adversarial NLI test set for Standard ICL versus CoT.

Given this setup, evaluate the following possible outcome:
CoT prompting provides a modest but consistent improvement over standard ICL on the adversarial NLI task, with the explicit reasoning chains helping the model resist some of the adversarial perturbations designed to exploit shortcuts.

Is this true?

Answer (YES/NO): NO